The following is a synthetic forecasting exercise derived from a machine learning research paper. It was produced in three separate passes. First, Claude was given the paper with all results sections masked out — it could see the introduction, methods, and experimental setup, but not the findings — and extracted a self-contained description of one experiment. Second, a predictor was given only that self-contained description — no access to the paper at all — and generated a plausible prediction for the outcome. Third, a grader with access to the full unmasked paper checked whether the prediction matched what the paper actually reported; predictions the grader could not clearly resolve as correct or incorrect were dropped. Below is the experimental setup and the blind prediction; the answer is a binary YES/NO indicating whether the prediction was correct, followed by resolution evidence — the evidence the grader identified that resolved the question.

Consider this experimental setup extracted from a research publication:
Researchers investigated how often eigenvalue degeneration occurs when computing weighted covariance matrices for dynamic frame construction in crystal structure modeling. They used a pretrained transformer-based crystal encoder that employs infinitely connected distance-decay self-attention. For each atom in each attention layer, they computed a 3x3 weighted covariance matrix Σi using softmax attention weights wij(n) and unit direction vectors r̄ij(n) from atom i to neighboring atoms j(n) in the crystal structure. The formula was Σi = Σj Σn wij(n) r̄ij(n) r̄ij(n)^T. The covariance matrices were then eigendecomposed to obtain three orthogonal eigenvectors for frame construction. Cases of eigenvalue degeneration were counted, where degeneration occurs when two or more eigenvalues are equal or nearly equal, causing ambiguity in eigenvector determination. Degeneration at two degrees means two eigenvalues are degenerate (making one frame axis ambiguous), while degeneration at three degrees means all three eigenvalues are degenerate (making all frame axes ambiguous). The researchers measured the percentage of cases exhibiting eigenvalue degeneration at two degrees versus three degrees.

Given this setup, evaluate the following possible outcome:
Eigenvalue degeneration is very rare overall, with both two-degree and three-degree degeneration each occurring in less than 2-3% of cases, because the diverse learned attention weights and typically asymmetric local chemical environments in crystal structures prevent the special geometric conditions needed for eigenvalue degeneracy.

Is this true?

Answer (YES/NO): NO